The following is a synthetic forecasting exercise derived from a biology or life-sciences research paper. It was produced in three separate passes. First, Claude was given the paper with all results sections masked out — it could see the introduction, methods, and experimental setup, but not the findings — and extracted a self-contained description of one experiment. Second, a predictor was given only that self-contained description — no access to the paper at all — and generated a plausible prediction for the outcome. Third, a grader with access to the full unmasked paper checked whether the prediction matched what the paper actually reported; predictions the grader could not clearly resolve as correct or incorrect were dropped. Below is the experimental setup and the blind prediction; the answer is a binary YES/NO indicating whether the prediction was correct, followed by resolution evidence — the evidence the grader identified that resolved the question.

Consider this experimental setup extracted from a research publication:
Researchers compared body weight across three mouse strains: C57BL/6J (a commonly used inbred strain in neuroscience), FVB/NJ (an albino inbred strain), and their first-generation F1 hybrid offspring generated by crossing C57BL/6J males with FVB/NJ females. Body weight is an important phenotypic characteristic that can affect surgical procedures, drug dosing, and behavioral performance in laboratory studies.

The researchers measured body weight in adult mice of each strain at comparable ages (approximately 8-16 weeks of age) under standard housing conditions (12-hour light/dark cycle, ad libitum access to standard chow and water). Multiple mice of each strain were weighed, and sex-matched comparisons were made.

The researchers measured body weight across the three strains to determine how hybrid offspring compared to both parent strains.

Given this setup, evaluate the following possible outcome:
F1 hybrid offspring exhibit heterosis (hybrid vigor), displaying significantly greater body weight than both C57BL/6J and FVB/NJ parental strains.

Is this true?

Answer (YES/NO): YES